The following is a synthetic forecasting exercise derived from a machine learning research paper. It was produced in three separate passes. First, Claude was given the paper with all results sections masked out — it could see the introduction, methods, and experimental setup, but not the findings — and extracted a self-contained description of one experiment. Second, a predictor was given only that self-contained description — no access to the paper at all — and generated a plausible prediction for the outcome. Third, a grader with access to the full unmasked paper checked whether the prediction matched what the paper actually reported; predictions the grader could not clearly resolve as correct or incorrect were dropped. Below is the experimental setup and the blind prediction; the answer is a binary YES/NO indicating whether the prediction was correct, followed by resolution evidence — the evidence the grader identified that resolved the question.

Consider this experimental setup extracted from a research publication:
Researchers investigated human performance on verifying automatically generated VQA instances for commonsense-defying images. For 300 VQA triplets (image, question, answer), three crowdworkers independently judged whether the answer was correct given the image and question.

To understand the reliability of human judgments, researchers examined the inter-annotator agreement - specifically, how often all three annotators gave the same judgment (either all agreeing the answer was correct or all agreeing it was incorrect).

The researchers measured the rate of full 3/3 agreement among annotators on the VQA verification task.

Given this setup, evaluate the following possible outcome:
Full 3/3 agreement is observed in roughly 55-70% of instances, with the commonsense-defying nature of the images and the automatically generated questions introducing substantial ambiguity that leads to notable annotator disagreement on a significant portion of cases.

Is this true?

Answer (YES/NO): NO